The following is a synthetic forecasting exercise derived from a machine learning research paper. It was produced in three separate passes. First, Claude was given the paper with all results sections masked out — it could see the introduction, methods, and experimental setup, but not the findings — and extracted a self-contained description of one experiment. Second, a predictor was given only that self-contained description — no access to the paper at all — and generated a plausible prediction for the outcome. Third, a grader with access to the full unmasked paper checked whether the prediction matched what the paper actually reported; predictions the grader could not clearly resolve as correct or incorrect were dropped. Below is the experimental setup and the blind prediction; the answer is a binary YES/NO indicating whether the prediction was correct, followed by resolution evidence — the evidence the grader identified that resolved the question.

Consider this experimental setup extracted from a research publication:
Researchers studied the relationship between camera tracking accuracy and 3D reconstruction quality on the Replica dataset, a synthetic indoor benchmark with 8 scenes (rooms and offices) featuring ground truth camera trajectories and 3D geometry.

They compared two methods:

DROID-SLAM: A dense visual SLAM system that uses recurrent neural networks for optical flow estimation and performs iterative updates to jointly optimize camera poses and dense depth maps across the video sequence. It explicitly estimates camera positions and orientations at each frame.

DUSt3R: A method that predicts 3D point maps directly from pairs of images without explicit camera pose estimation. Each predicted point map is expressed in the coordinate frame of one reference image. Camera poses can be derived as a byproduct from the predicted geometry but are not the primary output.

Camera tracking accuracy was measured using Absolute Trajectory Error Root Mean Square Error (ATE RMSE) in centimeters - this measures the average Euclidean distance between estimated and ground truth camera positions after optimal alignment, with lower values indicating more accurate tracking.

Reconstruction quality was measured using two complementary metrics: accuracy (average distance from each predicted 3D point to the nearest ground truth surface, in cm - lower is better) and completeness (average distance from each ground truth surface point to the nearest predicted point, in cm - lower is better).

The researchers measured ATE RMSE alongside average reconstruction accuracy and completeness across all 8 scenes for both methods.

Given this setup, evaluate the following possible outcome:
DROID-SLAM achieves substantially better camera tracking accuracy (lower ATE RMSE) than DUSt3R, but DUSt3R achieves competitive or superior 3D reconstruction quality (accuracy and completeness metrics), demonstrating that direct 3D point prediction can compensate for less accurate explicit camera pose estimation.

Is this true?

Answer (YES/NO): YES